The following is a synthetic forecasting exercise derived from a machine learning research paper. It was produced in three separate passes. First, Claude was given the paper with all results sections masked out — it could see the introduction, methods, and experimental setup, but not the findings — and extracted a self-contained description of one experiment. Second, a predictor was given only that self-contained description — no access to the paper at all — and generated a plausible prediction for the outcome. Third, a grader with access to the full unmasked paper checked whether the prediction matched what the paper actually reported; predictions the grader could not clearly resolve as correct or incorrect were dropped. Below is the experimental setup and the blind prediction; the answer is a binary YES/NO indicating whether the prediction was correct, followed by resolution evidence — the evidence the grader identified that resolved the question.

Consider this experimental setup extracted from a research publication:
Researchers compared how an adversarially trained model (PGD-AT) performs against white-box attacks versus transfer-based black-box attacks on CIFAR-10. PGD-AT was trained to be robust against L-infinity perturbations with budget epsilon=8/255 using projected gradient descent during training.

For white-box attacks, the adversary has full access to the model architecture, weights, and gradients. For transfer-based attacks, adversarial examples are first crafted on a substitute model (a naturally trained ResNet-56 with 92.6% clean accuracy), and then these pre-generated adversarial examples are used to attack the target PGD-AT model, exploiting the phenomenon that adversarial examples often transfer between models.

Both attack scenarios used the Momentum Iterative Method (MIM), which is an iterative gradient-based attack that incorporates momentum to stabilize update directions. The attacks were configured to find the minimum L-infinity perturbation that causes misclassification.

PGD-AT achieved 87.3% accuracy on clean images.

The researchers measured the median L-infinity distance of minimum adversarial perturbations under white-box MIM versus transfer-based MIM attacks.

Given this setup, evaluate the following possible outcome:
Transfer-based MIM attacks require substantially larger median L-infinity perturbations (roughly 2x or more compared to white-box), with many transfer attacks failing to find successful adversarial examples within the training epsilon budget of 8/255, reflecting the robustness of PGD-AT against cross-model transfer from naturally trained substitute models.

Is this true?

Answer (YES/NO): NO